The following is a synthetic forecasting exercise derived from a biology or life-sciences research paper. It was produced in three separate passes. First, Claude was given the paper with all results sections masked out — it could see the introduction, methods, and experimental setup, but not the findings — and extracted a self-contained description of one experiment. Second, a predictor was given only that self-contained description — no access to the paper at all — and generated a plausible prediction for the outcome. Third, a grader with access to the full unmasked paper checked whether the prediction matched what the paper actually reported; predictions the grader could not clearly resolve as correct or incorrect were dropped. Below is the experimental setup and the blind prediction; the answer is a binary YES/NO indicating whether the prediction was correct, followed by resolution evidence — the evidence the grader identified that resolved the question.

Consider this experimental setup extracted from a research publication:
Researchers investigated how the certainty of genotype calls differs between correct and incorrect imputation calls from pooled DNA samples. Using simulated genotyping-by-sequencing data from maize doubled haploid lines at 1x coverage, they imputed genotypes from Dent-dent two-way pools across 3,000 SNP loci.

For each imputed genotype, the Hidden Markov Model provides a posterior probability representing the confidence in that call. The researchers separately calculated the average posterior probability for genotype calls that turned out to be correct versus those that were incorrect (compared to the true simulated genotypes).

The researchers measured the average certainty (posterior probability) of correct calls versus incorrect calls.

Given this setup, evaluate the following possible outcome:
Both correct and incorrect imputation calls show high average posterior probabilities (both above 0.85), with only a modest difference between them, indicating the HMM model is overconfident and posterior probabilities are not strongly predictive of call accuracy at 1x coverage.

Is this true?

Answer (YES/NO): NO